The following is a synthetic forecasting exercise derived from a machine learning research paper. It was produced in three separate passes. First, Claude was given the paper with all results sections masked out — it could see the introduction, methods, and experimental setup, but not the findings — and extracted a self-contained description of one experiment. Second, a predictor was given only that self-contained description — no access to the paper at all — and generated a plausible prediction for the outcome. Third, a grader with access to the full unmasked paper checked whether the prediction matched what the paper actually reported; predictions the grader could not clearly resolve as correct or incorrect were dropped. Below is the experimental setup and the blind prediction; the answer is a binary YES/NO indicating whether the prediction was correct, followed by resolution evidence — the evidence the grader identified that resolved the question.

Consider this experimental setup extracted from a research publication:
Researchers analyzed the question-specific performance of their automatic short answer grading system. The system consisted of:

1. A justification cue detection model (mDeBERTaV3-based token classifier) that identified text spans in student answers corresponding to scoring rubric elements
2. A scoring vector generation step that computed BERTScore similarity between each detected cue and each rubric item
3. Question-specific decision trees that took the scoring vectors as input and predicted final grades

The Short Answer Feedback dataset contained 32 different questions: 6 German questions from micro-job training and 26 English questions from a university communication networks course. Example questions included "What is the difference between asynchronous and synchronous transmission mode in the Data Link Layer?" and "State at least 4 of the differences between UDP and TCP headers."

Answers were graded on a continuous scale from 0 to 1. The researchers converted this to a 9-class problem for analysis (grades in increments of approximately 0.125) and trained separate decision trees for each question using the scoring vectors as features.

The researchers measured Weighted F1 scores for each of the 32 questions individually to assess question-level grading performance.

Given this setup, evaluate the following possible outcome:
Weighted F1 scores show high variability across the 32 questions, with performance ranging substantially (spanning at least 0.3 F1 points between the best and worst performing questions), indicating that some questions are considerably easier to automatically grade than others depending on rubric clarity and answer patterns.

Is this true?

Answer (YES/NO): YES